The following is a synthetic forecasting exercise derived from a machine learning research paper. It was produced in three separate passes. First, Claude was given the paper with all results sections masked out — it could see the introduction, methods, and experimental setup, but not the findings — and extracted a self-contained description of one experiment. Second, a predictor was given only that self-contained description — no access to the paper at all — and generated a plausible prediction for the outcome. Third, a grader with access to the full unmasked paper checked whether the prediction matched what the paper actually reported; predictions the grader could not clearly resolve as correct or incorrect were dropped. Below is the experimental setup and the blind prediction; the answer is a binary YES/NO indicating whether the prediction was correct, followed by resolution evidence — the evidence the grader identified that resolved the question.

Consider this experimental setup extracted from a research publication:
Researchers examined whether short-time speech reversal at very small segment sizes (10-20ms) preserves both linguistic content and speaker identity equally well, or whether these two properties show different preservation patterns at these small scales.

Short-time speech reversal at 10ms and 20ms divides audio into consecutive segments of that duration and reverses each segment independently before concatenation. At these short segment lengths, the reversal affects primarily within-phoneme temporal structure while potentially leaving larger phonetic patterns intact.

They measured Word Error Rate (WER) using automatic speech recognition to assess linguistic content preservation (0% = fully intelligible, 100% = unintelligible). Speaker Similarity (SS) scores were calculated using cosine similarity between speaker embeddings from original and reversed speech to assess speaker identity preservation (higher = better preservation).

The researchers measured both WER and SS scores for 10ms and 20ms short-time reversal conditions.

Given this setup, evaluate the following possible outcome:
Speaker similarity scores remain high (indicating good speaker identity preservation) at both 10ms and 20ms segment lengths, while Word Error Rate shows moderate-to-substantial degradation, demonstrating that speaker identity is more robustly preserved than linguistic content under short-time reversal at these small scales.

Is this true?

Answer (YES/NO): NO